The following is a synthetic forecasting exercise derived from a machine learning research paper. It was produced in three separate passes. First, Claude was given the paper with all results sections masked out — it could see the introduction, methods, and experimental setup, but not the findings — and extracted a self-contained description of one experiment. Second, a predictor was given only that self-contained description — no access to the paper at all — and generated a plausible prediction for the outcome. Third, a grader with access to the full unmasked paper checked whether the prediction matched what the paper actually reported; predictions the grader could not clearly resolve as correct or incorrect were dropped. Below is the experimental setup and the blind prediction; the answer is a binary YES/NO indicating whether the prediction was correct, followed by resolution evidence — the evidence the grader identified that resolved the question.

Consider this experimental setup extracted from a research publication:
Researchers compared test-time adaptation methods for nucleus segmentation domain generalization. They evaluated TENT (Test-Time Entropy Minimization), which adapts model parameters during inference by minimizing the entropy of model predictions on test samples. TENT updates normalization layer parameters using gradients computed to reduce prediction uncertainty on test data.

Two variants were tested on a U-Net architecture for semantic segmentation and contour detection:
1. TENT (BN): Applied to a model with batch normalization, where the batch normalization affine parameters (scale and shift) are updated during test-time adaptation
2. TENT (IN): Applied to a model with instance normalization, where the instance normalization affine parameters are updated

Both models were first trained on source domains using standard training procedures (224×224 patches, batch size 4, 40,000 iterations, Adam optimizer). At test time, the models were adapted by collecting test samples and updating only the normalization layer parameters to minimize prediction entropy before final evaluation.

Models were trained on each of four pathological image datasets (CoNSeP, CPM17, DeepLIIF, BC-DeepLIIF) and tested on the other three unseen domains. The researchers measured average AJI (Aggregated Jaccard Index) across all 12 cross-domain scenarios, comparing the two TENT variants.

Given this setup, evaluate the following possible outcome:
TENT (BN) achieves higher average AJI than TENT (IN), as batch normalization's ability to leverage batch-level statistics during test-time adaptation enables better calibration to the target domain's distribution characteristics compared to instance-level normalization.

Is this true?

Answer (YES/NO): YES